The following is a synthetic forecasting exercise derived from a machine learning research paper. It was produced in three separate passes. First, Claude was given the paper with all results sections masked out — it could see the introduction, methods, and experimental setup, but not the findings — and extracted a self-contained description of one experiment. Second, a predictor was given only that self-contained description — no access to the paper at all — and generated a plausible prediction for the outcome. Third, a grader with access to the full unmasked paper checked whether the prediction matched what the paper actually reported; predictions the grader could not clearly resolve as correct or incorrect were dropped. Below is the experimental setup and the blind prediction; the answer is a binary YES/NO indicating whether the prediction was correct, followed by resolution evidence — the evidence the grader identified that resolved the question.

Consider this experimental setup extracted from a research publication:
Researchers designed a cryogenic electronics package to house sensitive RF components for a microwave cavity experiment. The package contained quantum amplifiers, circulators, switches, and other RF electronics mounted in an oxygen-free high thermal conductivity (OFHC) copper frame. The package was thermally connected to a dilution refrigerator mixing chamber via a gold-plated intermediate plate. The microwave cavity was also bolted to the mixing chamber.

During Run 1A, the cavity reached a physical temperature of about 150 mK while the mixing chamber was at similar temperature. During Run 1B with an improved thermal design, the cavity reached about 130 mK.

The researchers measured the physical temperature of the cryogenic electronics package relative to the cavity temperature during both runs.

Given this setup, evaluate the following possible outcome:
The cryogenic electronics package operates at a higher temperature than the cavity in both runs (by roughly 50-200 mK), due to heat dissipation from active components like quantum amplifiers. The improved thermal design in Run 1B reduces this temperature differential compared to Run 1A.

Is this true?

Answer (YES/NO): YES